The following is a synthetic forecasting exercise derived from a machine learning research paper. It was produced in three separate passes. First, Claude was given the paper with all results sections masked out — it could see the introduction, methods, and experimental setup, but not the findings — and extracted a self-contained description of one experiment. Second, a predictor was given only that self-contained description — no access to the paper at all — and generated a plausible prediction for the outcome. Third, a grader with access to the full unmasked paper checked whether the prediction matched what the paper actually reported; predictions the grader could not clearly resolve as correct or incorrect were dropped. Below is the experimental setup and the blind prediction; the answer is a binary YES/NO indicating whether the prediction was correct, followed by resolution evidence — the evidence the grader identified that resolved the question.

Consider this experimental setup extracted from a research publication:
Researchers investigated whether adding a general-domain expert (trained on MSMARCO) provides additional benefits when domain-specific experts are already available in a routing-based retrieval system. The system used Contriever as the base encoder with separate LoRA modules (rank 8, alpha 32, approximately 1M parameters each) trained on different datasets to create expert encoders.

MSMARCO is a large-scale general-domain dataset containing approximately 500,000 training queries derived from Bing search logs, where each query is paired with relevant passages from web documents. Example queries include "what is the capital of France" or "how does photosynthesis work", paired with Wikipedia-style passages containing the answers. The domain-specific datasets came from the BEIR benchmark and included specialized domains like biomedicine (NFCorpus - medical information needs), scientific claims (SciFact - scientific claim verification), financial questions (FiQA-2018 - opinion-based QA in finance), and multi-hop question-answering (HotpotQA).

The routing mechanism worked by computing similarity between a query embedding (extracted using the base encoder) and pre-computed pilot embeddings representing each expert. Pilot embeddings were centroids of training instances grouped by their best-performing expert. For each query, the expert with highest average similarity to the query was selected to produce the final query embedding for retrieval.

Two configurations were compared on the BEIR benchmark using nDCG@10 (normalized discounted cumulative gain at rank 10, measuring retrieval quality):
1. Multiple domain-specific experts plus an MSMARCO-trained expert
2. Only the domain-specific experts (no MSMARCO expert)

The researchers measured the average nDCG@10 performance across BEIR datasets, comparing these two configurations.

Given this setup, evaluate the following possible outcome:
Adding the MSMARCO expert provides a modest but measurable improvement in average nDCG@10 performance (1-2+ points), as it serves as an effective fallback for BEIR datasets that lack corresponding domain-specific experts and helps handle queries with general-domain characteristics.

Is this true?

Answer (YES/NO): NO